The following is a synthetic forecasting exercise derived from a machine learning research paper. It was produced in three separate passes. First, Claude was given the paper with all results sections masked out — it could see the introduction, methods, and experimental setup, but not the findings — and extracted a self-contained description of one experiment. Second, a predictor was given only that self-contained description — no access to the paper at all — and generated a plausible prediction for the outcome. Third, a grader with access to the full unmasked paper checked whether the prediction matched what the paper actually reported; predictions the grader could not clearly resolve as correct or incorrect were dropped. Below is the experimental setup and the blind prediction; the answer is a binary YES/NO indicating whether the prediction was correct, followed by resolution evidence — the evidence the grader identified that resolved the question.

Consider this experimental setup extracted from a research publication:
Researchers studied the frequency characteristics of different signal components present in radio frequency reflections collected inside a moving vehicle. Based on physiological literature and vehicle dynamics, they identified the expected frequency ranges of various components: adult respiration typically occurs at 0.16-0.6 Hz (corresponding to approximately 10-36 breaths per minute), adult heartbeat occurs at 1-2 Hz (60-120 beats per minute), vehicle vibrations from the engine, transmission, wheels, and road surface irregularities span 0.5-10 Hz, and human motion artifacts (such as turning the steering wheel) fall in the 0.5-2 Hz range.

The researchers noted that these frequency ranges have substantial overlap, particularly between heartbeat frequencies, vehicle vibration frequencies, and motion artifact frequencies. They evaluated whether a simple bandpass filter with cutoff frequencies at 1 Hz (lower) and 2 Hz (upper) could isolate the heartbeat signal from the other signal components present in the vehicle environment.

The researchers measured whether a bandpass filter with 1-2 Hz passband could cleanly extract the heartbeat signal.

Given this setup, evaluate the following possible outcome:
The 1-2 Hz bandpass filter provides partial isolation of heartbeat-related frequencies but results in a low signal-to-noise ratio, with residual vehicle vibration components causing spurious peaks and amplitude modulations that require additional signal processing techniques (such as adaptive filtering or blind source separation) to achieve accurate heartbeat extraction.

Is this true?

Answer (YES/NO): NO